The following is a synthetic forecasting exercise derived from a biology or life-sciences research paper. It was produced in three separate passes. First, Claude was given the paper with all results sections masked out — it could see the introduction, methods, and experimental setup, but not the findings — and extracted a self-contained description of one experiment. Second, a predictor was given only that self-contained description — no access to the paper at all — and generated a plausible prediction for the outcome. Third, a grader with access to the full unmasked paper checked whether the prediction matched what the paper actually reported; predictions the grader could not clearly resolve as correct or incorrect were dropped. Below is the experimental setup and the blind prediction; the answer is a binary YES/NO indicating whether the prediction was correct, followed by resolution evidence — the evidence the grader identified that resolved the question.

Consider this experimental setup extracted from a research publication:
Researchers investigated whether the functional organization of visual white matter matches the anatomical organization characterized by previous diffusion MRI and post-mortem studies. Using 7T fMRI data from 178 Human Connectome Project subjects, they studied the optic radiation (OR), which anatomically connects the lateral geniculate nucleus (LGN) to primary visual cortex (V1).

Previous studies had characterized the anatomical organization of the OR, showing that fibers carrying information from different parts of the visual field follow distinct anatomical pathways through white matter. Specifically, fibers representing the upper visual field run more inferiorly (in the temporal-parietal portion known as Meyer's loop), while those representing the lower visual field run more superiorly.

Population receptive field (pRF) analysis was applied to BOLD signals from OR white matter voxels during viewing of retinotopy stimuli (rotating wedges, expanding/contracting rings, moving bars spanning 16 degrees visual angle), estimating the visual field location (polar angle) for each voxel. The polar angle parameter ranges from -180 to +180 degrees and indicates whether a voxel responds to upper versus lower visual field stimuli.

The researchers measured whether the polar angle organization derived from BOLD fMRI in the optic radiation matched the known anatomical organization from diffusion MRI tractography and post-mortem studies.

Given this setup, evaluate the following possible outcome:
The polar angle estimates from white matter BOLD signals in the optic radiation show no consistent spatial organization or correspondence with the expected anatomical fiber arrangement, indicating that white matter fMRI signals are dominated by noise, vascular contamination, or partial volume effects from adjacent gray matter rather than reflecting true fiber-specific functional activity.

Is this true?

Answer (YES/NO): NO